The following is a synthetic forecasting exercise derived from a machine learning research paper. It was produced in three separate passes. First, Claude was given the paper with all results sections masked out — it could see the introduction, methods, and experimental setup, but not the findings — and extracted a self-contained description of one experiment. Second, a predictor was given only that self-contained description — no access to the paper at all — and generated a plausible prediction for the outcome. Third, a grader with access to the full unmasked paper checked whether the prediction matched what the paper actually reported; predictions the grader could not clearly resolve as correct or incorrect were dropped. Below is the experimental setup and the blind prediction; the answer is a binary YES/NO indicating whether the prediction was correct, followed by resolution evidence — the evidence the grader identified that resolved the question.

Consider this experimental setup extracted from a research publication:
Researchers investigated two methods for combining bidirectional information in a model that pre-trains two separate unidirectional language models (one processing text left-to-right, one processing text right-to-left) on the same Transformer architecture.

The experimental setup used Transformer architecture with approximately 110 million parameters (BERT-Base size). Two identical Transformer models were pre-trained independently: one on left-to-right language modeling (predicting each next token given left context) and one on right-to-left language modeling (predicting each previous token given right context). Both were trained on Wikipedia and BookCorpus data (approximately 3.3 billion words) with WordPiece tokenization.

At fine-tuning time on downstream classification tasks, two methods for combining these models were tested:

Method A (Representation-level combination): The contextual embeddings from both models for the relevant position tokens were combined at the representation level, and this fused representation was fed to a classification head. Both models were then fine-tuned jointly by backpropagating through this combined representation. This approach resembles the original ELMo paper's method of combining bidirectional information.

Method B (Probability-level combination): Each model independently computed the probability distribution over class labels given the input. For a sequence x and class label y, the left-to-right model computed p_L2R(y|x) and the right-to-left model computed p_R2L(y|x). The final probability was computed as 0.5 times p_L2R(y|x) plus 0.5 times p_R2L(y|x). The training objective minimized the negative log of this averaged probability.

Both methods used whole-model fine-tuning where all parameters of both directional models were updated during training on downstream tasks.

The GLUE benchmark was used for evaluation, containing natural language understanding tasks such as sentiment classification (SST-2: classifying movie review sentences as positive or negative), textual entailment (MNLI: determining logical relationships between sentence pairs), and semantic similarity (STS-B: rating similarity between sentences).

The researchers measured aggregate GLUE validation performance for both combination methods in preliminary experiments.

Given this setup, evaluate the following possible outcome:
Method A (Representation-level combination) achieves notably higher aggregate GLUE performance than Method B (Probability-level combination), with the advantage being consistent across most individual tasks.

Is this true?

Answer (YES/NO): NO